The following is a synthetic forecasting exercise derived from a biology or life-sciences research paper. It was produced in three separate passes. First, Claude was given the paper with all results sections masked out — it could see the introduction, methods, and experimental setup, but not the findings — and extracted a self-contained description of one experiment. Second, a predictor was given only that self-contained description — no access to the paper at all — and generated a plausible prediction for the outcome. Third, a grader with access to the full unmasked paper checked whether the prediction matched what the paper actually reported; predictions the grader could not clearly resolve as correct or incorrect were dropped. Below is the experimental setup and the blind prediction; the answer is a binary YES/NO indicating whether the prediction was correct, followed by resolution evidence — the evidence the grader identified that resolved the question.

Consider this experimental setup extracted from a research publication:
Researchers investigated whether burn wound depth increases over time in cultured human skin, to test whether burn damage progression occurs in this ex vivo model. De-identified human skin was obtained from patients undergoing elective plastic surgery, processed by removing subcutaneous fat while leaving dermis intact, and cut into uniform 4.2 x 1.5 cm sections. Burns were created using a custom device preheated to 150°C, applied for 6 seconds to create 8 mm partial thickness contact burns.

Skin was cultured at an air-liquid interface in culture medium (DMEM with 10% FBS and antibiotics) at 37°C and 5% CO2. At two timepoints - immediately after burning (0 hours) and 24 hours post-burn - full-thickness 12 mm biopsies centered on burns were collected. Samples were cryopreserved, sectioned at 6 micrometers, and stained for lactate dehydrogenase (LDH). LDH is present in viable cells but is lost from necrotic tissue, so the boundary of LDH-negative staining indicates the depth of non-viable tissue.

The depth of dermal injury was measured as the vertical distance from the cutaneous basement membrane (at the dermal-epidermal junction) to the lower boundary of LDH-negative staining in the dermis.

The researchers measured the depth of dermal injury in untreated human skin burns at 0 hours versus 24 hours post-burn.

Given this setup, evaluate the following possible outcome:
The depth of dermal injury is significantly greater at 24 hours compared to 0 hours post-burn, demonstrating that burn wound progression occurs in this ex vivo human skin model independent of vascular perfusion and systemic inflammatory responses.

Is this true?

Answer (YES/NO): NO